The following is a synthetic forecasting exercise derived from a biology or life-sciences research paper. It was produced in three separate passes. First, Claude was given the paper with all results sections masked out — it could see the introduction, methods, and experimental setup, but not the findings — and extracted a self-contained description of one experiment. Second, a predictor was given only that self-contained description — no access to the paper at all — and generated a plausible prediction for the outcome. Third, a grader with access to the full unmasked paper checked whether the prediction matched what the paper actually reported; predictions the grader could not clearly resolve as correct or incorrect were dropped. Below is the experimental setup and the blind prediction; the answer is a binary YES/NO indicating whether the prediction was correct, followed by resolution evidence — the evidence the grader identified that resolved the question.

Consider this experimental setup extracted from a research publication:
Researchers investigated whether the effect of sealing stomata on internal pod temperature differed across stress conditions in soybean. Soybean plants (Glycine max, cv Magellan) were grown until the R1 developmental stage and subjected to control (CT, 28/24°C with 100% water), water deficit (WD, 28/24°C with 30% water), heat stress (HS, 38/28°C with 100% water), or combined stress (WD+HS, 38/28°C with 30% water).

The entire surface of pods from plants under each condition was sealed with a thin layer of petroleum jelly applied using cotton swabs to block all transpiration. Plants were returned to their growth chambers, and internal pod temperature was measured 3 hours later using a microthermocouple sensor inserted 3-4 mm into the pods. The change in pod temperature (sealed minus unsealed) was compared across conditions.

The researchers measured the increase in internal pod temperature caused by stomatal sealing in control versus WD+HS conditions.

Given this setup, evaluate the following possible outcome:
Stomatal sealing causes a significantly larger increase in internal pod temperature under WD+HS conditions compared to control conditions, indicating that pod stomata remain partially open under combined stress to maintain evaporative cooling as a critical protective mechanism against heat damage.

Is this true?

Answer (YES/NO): YES